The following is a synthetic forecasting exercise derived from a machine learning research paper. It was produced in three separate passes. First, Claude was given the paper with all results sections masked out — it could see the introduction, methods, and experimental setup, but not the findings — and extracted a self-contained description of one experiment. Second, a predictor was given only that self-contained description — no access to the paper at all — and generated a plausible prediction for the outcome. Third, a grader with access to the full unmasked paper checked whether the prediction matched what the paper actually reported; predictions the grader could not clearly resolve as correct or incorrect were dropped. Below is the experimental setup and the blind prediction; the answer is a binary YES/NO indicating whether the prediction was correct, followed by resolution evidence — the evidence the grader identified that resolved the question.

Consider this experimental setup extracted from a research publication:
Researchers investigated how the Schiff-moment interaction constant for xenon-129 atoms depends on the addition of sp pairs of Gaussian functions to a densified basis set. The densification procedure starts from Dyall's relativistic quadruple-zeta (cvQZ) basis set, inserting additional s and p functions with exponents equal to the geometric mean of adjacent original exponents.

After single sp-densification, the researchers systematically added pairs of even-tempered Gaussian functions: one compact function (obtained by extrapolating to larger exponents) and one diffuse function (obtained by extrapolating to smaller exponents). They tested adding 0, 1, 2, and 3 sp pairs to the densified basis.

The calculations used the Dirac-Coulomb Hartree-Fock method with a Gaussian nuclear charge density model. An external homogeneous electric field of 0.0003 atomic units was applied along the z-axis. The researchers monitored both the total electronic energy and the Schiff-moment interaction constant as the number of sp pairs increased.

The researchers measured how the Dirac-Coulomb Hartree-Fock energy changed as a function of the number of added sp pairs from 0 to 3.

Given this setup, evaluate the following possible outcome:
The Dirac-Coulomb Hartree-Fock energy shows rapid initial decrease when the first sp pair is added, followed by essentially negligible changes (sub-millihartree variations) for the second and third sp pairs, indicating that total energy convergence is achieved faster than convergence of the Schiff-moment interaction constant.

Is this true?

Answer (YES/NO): NO